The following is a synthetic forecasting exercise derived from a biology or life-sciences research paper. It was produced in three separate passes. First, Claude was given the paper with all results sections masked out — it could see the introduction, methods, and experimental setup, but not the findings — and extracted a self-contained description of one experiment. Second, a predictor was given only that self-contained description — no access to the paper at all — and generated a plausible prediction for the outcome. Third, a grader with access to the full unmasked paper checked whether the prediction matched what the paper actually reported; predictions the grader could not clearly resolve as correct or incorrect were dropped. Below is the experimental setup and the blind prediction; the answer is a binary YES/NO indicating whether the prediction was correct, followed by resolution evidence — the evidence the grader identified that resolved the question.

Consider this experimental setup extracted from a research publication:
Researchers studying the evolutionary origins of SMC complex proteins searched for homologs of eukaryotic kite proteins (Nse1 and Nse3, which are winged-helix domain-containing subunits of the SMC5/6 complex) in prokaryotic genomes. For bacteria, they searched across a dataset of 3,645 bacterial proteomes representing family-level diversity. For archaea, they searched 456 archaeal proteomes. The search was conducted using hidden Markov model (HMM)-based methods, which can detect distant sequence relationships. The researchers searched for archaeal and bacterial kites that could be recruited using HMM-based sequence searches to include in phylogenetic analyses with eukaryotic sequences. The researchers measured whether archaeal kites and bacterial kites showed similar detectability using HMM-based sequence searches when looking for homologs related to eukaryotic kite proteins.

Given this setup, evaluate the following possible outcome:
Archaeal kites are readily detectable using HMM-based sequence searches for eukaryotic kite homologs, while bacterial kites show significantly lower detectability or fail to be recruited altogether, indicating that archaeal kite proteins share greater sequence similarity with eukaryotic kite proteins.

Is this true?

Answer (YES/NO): YES